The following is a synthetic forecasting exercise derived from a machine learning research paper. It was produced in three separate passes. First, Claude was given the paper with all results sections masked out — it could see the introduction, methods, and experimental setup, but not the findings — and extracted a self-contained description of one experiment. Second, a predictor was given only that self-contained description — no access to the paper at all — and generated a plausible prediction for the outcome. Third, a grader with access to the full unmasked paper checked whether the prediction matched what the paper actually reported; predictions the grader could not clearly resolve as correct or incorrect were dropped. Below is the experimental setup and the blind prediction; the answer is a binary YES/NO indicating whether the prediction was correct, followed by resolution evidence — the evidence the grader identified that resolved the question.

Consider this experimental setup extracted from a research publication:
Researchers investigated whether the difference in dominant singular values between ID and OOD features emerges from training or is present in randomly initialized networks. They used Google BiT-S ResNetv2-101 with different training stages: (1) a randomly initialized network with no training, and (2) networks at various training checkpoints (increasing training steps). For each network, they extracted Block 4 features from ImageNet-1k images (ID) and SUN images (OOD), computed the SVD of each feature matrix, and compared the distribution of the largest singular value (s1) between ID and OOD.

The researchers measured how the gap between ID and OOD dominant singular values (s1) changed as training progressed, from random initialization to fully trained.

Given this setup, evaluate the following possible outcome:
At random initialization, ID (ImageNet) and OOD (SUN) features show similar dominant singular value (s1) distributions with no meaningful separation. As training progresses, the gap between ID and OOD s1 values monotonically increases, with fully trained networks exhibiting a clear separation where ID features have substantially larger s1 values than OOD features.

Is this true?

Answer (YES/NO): NO